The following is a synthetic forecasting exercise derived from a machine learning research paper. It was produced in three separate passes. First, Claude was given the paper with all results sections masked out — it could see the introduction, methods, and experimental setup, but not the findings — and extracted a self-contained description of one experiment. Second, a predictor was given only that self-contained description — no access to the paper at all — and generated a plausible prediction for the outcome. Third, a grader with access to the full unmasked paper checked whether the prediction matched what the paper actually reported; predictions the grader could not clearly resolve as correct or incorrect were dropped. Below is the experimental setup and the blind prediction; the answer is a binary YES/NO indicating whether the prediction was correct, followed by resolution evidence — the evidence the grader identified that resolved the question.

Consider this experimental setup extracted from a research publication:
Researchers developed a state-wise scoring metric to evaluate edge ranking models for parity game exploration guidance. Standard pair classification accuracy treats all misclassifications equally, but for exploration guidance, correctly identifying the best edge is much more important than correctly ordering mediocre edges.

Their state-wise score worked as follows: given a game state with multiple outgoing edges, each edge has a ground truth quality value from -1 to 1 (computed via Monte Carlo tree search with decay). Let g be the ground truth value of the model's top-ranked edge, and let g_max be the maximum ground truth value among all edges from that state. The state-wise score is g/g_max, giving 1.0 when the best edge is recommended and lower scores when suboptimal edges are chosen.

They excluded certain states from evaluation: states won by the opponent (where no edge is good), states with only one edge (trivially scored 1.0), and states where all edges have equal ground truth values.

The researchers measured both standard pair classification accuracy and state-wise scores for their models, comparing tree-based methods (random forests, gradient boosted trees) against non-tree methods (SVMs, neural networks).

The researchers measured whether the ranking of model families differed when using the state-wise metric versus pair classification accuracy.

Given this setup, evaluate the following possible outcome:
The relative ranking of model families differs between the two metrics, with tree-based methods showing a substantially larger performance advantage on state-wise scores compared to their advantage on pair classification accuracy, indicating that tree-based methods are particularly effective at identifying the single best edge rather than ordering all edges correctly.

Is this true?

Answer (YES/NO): NO